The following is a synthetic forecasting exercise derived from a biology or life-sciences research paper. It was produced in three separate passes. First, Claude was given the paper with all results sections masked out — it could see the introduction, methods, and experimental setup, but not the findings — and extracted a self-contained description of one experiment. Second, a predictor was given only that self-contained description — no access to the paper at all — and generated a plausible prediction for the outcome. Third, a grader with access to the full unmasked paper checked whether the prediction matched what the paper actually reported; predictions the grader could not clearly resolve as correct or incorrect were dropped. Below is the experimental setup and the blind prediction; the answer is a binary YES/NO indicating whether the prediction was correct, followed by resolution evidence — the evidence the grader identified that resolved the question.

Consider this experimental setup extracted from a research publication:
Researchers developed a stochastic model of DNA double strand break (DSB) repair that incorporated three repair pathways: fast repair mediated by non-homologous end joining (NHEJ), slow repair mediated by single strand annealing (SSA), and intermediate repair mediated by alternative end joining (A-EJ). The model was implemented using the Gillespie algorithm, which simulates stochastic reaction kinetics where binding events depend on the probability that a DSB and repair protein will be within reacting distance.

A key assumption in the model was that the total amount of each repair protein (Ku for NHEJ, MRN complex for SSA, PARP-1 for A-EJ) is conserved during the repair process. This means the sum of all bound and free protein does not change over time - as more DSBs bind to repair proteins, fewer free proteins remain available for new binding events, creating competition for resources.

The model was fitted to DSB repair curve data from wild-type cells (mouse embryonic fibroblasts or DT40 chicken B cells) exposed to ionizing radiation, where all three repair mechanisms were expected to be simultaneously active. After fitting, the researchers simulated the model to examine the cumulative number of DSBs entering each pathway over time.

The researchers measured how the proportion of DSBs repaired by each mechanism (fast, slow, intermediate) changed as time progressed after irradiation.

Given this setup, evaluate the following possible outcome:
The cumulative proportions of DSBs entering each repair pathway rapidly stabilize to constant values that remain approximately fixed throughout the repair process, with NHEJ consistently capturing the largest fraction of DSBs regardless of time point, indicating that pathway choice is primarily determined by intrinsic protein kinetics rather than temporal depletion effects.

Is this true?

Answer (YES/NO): YES